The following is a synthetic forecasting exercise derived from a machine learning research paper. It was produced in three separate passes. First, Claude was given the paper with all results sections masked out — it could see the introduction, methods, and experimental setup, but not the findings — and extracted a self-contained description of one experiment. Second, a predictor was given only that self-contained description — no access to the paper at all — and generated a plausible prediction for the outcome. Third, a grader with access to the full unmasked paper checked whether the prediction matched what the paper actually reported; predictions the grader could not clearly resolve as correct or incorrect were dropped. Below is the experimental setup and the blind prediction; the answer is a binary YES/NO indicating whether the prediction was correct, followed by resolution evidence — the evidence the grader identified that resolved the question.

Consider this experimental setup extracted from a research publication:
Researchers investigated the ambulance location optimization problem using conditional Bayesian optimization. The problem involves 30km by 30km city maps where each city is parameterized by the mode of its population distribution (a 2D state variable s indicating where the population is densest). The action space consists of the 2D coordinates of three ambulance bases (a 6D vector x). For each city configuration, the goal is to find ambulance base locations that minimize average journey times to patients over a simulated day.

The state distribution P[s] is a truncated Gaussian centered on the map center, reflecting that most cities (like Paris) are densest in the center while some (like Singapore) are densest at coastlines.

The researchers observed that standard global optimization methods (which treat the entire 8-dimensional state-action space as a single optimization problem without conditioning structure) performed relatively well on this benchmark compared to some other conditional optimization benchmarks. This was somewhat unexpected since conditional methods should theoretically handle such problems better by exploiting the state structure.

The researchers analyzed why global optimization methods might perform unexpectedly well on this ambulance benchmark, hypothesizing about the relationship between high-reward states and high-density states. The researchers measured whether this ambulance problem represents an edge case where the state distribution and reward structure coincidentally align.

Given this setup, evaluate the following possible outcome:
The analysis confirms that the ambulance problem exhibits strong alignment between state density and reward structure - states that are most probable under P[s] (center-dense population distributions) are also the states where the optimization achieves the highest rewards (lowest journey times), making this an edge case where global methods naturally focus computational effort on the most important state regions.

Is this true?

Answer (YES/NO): NO